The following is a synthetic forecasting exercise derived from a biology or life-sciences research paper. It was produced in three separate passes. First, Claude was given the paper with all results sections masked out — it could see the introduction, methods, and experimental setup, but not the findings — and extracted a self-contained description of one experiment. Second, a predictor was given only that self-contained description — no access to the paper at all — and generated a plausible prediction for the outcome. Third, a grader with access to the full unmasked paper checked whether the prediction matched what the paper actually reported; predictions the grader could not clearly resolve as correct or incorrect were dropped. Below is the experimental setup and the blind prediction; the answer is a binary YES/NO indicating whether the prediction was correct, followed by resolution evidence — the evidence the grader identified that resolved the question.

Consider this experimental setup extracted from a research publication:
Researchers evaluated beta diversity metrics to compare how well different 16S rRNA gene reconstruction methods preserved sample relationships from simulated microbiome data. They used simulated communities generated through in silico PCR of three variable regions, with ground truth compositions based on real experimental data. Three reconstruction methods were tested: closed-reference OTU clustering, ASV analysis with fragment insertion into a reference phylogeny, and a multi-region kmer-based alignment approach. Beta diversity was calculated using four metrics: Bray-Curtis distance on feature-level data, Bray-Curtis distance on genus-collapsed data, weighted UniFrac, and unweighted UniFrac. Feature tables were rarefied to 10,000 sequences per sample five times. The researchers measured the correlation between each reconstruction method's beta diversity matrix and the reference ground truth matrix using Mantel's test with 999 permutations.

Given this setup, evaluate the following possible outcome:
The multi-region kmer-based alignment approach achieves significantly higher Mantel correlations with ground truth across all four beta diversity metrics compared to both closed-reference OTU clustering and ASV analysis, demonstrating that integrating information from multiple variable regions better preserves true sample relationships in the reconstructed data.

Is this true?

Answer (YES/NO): NO